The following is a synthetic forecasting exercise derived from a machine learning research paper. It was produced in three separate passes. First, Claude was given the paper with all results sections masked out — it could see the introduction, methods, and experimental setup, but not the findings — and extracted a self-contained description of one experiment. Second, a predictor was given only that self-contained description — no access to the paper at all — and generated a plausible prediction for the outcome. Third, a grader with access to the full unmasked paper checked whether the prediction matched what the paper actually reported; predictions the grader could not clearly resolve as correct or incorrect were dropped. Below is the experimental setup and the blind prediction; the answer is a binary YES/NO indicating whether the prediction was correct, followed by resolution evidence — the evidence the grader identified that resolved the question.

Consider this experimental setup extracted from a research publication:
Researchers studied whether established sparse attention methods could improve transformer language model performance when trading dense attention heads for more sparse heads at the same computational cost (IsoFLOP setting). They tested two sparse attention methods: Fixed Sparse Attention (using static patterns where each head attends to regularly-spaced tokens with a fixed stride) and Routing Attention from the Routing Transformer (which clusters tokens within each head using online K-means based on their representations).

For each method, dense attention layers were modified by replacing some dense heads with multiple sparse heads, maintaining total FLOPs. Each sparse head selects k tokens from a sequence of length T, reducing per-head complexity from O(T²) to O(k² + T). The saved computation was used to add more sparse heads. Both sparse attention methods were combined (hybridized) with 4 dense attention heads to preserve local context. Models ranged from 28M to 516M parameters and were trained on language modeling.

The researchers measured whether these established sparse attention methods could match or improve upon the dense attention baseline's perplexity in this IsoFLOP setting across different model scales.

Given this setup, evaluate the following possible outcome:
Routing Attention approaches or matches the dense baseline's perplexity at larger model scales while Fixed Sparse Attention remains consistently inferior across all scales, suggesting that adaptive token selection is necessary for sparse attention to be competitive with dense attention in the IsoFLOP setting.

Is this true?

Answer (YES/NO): NO